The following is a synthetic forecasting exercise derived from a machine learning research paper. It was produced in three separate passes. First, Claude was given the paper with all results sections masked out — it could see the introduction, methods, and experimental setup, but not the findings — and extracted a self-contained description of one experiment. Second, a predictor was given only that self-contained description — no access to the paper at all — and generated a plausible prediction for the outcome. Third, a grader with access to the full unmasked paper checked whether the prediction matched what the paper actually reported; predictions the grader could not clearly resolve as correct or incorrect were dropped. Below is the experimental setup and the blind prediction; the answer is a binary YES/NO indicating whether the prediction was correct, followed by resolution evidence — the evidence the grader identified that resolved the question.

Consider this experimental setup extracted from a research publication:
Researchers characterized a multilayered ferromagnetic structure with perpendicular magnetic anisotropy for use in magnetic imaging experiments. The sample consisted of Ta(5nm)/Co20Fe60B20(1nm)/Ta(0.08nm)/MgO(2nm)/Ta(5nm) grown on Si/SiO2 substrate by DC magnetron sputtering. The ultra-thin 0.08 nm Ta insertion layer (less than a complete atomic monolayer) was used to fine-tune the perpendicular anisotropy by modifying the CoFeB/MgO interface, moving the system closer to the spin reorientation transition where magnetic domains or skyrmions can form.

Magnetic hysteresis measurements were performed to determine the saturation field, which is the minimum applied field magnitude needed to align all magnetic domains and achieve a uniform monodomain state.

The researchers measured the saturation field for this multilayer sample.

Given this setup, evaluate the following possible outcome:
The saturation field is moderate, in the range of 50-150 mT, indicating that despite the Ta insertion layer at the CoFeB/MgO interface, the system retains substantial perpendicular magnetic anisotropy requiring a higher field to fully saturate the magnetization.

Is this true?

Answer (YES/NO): NO